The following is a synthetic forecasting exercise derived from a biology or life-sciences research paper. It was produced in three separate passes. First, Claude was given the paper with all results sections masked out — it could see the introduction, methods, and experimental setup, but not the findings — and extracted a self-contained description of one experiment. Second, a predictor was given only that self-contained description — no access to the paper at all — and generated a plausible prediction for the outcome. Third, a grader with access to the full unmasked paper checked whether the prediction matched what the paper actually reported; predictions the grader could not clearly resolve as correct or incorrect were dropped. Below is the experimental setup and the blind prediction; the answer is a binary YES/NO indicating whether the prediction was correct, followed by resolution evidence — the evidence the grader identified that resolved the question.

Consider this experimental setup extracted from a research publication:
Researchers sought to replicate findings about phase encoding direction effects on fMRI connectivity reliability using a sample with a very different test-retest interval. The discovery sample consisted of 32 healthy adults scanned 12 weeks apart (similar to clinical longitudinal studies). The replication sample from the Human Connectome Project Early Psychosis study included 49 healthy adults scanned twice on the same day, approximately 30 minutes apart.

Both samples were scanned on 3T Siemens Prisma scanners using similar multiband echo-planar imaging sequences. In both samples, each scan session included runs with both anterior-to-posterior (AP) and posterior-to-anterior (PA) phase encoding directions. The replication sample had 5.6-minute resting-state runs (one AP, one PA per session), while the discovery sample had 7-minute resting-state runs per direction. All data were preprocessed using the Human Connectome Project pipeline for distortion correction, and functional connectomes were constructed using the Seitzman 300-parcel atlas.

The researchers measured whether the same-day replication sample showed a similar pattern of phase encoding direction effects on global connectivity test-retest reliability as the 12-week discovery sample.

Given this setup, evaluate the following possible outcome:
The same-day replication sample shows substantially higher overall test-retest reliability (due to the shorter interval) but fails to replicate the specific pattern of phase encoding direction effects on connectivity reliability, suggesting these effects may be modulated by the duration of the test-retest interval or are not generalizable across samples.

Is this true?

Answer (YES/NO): NO